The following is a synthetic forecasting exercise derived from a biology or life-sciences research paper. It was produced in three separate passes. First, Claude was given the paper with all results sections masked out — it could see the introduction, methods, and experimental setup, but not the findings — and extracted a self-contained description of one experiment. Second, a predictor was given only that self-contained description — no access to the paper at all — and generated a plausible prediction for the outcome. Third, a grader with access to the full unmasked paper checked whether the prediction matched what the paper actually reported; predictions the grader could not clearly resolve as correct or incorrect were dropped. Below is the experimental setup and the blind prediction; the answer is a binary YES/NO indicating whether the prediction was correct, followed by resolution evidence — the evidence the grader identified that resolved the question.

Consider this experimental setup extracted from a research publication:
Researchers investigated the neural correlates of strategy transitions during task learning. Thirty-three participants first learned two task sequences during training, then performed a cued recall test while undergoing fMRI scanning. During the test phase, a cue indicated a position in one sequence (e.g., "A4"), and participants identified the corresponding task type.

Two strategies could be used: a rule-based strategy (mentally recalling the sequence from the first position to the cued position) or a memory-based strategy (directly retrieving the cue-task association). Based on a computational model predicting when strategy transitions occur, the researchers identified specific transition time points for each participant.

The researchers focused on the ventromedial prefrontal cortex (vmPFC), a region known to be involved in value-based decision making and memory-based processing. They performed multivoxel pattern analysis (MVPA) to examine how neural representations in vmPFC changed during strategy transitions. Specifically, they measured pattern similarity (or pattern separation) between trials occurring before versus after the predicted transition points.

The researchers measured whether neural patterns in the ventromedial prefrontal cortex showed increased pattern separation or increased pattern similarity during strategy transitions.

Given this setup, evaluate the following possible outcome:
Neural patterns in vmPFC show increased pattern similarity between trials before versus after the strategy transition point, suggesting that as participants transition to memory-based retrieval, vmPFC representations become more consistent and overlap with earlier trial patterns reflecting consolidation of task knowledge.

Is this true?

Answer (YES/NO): NO